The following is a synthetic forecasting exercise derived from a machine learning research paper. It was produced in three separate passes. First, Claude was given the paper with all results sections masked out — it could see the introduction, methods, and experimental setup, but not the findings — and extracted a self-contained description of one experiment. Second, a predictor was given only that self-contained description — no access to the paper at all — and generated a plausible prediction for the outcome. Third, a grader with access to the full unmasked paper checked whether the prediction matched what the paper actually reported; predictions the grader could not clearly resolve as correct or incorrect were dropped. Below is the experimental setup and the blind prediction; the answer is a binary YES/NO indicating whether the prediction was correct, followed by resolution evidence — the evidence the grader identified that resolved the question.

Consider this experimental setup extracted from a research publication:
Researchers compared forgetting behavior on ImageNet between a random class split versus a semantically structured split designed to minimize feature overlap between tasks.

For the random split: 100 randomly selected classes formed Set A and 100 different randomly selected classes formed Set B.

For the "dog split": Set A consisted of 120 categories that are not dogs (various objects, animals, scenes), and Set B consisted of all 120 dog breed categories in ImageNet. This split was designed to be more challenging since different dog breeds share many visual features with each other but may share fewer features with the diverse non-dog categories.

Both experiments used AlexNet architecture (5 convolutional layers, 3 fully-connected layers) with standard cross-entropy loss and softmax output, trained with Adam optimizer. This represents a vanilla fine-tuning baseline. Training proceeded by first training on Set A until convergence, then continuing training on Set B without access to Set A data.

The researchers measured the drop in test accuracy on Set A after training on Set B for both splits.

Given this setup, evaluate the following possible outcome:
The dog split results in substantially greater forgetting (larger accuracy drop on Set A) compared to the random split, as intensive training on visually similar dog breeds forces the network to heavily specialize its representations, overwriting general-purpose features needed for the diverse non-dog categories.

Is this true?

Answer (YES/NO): NO